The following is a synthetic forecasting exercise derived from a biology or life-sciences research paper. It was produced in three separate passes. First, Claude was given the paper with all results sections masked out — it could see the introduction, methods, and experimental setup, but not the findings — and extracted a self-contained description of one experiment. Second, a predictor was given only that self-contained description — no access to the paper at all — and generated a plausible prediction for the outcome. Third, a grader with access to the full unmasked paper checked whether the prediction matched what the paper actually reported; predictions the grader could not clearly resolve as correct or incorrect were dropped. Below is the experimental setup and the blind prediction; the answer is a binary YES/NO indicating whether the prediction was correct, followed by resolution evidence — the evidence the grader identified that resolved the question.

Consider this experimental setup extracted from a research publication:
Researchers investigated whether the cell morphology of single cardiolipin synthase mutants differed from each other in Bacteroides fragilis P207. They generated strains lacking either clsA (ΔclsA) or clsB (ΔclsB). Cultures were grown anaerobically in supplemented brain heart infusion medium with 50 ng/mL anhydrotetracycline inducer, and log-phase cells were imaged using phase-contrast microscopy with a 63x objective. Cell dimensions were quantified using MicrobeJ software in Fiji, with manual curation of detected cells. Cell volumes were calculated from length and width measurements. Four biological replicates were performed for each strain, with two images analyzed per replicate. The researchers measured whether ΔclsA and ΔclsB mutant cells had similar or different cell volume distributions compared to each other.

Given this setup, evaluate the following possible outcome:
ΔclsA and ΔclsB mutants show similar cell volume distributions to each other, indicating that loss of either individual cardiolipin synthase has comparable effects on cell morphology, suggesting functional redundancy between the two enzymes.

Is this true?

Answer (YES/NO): NO